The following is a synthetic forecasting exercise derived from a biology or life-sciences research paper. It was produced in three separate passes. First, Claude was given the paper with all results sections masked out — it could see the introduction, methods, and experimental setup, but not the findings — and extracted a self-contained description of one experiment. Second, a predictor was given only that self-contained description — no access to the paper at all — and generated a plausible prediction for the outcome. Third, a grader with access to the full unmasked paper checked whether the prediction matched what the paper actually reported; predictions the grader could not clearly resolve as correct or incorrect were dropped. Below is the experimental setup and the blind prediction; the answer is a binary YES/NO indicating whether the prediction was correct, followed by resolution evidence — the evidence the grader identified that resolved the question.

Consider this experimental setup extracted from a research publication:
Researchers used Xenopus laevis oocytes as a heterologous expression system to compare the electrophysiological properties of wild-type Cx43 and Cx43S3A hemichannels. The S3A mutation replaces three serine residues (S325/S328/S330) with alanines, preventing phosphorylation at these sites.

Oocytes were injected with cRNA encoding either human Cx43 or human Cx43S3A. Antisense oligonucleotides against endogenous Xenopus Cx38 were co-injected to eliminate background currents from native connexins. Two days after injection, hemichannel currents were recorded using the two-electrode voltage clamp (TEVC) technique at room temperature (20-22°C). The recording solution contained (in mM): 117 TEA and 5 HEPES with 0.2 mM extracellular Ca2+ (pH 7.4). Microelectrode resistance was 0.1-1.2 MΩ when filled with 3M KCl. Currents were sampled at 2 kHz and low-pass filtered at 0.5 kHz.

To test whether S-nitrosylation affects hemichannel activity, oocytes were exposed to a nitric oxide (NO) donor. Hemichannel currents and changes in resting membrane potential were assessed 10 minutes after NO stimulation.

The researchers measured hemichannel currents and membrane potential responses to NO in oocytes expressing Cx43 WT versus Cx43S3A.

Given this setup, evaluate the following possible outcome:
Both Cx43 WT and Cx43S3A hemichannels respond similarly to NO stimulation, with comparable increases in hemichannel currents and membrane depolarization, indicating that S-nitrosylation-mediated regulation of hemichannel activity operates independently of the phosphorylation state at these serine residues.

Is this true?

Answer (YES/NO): NO